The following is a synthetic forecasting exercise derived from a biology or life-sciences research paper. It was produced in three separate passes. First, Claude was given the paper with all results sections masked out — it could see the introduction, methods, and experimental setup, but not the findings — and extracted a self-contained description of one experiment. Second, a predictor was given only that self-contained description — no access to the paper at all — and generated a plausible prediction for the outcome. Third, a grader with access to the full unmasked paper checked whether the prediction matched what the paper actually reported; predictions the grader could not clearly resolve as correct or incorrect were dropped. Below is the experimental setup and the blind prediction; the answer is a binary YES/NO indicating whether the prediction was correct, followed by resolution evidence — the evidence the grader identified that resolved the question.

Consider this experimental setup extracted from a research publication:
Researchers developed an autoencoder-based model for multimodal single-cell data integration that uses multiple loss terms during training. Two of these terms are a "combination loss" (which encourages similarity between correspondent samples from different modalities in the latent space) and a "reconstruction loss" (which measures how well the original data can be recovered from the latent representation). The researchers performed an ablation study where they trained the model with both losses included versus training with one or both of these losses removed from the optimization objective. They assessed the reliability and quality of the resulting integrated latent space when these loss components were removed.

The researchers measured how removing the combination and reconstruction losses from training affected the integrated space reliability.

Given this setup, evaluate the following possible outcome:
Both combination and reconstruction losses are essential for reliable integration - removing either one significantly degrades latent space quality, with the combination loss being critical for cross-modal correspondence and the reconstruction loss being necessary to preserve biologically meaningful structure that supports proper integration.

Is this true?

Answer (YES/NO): YES